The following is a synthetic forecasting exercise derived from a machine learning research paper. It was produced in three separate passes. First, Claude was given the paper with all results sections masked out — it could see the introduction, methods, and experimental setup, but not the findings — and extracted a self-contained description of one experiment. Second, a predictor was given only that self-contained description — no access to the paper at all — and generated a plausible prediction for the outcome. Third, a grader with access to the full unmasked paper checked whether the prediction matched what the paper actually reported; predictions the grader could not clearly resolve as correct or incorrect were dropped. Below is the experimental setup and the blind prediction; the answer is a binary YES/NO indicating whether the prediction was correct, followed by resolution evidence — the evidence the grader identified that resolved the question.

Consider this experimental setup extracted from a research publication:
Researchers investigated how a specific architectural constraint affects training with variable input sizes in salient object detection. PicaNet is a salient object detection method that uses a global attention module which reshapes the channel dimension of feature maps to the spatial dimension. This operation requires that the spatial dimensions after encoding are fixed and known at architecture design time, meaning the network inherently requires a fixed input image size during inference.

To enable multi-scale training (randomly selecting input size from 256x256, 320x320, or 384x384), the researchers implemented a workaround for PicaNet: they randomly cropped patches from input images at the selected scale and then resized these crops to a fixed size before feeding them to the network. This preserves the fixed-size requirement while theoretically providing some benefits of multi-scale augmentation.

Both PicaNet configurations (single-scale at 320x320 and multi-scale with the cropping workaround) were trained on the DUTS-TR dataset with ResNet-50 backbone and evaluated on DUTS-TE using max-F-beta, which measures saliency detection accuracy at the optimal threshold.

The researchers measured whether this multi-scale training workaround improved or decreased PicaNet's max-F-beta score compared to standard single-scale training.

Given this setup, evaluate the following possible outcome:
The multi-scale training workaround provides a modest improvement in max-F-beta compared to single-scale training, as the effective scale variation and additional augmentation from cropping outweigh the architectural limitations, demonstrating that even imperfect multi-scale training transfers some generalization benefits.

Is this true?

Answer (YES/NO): NO